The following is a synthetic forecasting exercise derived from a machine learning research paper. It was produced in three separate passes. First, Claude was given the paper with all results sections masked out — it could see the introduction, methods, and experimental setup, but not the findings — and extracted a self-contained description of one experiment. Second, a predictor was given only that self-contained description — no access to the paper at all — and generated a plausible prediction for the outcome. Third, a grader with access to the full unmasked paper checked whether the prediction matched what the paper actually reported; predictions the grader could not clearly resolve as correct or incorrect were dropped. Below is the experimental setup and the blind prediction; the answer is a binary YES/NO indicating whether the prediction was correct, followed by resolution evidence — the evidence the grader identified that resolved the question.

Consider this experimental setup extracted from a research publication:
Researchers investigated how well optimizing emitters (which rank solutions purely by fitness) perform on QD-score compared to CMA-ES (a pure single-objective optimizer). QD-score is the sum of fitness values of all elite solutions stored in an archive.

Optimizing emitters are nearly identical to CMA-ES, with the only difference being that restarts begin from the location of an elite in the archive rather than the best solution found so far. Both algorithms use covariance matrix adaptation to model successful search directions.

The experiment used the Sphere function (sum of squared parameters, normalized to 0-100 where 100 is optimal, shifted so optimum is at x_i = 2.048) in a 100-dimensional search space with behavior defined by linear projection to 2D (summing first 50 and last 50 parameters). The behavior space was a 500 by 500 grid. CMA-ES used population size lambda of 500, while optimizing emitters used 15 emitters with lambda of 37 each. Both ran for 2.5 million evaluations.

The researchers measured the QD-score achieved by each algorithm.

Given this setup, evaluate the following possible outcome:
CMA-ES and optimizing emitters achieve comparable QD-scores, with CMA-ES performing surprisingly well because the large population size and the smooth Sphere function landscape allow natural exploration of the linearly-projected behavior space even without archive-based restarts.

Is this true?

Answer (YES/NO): NO